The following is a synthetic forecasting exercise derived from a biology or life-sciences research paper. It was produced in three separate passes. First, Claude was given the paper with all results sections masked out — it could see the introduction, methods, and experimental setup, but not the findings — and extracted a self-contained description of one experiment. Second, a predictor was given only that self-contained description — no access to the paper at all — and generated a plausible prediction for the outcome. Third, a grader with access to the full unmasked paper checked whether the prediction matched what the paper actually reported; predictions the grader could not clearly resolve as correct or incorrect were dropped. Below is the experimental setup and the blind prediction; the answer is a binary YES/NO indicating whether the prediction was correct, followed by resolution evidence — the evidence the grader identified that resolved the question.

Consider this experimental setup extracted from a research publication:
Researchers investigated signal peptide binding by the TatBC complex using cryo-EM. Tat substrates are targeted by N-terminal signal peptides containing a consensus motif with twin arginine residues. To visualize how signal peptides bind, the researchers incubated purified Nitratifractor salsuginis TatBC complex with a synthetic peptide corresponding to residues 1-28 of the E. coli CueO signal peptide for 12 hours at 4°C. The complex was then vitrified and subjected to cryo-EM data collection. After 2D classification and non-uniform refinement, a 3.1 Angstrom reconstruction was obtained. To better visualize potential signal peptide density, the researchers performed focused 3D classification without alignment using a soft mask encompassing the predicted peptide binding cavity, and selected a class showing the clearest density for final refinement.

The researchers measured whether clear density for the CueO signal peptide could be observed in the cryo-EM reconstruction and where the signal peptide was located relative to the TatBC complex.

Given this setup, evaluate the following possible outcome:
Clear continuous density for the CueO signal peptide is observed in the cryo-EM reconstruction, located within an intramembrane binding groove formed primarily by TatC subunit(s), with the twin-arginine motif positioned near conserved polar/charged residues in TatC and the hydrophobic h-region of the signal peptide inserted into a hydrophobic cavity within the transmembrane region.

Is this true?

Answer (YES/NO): NO